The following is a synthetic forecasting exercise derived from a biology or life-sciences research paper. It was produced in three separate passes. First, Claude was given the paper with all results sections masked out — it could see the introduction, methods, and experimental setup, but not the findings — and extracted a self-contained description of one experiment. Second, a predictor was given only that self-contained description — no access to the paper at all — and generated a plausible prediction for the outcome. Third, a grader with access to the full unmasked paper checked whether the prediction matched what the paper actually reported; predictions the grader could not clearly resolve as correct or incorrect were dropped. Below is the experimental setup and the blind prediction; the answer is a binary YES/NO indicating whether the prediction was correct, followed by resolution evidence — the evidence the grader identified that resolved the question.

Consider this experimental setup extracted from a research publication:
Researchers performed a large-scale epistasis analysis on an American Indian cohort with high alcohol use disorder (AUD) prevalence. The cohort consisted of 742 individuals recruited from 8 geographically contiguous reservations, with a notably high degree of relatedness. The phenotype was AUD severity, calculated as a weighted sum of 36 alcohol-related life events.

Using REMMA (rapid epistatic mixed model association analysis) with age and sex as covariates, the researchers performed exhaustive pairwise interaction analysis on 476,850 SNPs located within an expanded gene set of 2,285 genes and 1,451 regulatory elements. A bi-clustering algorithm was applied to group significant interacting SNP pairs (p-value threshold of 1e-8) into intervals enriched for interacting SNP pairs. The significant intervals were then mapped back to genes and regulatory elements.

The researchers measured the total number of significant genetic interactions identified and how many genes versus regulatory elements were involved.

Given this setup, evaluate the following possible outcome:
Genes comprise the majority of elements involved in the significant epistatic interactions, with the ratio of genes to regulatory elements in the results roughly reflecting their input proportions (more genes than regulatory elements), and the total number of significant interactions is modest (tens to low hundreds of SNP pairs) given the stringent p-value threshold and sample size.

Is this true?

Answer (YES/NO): NO